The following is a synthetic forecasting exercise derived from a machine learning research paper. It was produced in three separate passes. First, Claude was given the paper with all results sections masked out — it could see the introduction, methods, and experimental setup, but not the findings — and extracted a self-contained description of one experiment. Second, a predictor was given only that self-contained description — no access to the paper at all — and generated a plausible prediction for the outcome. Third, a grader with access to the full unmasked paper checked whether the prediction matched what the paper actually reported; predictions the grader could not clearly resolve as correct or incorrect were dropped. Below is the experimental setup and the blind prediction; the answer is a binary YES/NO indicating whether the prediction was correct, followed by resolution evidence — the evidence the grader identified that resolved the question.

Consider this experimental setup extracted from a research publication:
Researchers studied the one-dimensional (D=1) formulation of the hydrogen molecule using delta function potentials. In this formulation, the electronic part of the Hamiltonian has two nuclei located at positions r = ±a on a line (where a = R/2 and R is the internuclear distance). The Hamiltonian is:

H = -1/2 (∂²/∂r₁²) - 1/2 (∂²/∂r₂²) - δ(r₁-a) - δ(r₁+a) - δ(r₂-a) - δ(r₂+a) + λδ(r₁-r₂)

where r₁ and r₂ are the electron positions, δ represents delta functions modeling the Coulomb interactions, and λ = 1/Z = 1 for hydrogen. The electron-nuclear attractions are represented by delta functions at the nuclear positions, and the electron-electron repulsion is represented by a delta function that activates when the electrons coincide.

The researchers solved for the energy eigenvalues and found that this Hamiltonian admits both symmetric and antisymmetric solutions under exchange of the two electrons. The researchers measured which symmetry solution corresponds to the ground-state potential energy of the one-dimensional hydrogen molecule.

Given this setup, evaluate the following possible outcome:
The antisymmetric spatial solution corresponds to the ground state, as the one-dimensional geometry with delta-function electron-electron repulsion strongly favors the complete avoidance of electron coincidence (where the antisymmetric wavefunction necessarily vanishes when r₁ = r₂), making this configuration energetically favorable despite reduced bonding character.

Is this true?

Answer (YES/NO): NO